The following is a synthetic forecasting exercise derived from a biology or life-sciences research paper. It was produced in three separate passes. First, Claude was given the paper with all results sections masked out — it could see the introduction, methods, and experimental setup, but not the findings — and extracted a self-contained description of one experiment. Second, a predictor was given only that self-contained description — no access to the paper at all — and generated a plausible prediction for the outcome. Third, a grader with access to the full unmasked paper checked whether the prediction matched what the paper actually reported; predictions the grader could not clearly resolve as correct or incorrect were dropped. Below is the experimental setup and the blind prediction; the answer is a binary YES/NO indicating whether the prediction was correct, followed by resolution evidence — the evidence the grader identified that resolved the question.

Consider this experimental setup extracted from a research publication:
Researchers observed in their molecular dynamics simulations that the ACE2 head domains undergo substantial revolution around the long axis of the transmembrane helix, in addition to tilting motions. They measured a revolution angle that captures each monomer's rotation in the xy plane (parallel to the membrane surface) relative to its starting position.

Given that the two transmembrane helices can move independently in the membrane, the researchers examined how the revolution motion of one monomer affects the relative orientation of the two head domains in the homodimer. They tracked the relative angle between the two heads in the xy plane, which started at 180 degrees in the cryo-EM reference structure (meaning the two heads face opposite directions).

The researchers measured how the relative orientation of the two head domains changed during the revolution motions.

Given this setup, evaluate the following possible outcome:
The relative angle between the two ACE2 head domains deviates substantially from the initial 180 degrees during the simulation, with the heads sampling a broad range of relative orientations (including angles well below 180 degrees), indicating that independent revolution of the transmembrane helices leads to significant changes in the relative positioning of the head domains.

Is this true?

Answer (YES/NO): NO